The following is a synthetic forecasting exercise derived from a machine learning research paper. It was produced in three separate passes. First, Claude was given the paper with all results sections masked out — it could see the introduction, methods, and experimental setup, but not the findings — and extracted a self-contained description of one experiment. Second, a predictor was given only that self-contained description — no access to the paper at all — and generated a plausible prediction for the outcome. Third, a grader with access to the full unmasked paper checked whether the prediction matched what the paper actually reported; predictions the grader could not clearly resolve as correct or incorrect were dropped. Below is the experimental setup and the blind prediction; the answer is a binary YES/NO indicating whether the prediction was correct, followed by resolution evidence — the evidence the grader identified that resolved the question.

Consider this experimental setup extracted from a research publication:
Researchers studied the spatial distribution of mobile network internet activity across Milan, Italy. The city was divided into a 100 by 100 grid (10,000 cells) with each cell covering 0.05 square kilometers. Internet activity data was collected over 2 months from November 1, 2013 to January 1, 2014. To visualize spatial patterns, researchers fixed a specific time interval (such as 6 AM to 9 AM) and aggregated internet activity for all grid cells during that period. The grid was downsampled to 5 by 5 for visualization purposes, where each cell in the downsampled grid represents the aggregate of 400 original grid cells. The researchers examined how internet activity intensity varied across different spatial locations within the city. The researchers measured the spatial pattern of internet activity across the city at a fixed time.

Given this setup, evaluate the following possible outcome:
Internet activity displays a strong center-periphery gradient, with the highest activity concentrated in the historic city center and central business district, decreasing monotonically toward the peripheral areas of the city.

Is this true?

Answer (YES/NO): YES